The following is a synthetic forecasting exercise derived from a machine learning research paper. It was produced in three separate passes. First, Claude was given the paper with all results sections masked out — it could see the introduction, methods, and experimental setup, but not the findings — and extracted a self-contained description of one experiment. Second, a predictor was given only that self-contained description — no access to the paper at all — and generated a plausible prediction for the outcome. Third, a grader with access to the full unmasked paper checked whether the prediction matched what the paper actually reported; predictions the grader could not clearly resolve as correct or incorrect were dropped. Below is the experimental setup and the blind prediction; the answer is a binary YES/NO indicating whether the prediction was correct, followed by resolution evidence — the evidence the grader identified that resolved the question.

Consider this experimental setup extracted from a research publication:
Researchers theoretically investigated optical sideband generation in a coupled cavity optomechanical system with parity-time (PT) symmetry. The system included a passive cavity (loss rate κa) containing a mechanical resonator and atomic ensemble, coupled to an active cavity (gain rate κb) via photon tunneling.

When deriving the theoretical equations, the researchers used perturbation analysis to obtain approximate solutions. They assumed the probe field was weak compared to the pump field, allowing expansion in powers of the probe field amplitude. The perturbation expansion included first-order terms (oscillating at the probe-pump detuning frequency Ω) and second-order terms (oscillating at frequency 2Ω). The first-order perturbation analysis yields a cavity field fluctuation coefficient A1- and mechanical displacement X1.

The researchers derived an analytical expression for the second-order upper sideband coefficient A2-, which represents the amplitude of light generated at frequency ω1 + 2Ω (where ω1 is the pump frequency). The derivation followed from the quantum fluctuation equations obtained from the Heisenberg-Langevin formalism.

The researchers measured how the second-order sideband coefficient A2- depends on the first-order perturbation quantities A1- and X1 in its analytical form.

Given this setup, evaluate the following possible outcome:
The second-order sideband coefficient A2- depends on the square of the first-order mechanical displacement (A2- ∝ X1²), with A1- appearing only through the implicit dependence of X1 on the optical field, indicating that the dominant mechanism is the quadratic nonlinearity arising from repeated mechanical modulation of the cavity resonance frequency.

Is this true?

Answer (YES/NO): NO